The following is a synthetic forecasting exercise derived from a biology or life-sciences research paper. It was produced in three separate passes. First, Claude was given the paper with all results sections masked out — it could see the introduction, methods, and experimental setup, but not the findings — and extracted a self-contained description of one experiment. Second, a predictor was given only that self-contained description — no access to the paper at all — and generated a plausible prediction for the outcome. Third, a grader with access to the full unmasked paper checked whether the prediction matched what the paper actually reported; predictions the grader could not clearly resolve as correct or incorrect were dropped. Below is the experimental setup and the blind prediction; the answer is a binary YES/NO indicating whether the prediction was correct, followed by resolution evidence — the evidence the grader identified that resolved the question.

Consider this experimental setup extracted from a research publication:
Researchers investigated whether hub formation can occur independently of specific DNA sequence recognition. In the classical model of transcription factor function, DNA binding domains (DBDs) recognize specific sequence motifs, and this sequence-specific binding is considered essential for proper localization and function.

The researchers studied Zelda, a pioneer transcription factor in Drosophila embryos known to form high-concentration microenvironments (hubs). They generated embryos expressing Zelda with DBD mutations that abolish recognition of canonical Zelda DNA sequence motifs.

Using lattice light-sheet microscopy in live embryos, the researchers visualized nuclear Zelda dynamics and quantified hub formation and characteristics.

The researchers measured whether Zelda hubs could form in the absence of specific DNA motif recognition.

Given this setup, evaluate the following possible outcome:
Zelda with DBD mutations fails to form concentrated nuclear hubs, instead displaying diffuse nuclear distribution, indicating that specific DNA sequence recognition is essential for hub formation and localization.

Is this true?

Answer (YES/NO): NO